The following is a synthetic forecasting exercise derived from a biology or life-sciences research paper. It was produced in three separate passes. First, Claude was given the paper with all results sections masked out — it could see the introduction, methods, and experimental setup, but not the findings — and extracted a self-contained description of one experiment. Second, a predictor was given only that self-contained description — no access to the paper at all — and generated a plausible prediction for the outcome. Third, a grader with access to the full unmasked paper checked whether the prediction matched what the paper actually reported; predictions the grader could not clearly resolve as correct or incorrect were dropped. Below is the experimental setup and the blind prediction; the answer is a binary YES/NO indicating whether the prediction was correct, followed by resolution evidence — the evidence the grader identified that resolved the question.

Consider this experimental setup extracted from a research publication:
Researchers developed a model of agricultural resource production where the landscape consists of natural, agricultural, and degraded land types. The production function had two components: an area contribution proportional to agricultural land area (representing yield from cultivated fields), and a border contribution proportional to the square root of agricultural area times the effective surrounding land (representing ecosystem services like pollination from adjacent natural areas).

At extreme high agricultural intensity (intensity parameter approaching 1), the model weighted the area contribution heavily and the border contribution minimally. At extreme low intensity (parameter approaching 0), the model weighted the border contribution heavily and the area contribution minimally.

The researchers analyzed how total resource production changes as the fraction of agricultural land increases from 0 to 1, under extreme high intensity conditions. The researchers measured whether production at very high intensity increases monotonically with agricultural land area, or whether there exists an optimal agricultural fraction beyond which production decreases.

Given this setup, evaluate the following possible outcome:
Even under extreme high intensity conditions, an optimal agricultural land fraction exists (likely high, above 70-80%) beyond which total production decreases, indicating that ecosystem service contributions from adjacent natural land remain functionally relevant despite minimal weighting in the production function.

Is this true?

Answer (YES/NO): NO